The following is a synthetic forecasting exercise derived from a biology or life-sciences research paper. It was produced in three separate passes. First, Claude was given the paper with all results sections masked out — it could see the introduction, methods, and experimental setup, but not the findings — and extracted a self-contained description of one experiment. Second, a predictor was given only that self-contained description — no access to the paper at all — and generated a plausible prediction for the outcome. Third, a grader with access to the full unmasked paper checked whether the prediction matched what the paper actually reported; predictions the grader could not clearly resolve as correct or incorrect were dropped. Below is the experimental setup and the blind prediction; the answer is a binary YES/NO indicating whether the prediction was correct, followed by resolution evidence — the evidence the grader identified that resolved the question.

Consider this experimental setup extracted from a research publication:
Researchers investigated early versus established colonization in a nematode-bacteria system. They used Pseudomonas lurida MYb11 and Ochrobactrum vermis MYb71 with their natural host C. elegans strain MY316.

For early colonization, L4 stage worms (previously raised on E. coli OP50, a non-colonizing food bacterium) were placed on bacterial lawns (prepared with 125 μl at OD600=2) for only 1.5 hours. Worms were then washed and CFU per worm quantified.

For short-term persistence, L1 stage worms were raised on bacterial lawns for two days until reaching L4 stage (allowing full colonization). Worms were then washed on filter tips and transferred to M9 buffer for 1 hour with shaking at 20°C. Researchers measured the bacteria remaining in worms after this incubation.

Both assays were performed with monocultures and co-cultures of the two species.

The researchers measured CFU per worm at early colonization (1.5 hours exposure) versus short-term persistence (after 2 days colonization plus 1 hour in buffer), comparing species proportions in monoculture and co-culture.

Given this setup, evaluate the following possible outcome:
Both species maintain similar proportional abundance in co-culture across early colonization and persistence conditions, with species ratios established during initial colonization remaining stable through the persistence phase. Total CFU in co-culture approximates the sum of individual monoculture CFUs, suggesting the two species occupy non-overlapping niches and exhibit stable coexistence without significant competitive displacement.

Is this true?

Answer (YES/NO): NO